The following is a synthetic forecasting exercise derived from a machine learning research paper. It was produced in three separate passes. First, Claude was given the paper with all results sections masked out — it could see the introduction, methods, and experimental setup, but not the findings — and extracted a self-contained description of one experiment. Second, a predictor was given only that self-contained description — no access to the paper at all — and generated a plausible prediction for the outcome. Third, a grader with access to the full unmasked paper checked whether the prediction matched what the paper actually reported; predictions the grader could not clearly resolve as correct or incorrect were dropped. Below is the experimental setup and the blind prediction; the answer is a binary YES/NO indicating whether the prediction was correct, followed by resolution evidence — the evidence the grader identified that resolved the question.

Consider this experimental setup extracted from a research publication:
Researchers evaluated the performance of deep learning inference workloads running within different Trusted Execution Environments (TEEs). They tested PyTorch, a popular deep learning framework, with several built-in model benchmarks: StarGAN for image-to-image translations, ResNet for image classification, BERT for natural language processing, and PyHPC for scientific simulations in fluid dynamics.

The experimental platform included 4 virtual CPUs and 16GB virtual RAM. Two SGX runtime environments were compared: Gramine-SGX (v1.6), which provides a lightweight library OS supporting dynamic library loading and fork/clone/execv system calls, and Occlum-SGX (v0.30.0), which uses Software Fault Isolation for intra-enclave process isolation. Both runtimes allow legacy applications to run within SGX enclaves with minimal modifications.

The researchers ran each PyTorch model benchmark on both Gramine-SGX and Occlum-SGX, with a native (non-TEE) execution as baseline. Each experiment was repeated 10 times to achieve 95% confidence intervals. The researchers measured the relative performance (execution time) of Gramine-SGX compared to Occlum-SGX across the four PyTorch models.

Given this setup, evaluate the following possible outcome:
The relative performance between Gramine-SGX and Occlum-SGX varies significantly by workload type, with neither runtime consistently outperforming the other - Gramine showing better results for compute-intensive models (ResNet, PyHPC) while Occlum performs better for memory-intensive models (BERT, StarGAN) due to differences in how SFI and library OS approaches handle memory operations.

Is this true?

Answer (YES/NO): NO